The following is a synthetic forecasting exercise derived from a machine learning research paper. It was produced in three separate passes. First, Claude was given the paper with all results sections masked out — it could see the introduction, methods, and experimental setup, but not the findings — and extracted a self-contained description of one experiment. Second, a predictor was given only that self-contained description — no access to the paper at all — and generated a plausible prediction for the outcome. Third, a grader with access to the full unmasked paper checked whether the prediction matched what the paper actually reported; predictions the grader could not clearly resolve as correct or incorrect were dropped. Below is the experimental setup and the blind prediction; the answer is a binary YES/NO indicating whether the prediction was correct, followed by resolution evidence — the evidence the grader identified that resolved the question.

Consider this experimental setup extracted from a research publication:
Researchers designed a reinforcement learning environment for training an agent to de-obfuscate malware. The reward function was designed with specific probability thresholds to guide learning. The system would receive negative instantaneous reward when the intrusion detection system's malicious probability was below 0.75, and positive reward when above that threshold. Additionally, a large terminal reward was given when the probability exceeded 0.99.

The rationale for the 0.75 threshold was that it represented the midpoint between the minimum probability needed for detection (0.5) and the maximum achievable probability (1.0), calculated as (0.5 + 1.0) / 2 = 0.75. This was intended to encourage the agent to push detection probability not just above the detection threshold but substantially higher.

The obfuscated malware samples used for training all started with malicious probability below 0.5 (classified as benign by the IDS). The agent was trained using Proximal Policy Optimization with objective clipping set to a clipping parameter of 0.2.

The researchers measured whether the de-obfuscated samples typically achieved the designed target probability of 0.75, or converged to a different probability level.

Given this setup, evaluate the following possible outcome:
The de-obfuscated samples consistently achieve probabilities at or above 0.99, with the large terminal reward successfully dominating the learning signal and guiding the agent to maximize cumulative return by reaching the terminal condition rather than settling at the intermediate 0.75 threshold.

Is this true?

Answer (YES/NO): NO